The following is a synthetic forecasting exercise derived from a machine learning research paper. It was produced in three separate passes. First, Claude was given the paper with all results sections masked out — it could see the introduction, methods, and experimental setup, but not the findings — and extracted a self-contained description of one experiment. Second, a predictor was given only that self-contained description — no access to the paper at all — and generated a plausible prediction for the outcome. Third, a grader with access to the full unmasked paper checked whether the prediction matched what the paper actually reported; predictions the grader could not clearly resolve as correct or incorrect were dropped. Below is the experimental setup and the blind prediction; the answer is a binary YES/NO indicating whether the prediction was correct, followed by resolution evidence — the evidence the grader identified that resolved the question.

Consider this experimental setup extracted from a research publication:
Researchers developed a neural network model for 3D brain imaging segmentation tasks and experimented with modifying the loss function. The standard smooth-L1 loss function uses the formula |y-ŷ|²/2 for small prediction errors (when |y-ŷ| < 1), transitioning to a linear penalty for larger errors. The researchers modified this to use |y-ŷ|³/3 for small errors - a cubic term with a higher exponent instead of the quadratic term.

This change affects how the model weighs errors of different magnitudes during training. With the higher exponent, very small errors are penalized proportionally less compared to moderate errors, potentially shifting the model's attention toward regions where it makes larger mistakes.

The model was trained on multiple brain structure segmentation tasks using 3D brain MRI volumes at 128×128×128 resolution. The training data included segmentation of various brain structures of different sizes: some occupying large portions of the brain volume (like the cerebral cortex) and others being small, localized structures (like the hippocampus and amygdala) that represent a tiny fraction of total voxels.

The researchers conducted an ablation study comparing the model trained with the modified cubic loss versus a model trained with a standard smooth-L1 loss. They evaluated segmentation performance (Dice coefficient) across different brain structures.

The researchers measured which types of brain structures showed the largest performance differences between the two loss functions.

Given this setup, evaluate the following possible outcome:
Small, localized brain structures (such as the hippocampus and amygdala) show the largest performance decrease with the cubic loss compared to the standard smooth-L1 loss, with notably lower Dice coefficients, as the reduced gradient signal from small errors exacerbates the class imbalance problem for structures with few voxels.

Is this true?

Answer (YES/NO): NO